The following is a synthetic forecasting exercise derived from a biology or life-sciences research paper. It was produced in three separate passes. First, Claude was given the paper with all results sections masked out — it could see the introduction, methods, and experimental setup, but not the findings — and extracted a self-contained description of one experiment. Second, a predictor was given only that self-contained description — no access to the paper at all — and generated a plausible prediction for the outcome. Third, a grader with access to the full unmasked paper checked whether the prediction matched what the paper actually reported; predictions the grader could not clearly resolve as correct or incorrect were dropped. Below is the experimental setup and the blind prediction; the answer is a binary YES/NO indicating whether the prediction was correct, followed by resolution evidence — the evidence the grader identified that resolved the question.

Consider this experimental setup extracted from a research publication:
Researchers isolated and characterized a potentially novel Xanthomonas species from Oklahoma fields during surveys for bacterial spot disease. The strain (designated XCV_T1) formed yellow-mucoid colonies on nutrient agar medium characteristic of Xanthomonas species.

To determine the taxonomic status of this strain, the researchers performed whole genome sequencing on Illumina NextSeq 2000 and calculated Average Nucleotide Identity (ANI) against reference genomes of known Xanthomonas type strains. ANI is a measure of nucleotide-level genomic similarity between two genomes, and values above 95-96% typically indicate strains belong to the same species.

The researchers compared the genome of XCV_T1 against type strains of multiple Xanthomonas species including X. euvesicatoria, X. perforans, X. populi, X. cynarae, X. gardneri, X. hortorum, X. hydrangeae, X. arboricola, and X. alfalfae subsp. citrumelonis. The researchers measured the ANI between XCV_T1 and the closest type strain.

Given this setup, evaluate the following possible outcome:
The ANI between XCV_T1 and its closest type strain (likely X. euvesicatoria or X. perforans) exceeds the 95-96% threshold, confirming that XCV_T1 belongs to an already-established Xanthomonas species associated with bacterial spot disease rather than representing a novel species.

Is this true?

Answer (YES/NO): NO